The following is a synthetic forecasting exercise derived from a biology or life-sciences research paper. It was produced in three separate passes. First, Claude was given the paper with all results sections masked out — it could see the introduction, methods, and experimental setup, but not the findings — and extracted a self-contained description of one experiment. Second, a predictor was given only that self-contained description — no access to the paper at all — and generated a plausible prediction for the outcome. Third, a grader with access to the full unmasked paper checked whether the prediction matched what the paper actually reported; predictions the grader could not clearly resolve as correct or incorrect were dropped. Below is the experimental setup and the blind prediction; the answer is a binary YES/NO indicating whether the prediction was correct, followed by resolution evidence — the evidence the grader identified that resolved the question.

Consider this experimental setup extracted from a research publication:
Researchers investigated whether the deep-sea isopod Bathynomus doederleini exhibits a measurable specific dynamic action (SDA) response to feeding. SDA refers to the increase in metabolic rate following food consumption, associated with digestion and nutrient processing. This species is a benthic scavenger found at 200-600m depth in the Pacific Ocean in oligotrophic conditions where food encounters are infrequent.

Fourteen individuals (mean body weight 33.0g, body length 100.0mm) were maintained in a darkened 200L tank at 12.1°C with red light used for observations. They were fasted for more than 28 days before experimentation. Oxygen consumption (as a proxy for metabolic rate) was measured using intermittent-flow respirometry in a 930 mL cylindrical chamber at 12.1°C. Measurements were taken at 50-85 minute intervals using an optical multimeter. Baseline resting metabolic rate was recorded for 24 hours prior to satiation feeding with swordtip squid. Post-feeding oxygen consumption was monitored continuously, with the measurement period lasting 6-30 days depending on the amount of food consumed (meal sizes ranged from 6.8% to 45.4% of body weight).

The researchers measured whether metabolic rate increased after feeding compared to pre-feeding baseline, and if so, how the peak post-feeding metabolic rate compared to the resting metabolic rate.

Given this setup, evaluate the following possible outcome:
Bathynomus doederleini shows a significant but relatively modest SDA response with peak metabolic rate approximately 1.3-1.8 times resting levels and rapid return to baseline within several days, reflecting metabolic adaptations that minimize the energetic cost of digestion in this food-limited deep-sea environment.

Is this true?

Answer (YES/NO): NO